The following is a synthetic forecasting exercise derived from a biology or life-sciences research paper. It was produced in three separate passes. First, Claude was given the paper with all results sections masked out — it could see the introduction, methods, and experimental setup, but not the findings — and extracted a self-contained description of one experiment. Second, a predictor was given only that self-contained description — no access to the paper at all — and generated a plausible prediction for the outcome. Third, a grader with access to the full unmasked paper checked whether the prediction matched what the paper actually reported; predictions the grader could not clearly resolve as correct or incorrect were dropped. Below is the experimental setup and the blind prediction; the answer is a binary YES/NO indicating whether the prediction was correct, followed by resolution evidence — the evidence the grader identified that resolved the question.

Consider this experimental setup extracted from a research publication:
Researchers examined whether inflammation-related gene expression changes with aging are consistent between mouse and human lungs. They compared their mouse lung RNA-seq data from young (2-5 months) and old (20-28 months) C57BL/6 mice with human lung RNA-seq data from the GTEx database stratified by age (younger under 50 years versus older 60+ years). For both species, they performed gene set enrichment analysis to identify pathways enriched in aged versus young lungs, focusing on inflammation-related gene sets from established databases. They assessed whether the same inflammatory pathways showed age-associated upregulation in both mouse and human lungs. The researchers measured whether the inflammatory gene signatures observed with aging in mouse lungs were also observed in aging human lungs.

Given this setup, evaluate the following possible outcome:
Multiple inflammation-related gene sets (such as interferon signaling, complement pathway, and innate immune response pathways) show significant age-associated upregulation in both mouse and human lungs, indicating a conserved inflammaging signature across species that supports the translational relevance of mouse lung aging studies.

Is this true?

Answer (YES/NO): YES